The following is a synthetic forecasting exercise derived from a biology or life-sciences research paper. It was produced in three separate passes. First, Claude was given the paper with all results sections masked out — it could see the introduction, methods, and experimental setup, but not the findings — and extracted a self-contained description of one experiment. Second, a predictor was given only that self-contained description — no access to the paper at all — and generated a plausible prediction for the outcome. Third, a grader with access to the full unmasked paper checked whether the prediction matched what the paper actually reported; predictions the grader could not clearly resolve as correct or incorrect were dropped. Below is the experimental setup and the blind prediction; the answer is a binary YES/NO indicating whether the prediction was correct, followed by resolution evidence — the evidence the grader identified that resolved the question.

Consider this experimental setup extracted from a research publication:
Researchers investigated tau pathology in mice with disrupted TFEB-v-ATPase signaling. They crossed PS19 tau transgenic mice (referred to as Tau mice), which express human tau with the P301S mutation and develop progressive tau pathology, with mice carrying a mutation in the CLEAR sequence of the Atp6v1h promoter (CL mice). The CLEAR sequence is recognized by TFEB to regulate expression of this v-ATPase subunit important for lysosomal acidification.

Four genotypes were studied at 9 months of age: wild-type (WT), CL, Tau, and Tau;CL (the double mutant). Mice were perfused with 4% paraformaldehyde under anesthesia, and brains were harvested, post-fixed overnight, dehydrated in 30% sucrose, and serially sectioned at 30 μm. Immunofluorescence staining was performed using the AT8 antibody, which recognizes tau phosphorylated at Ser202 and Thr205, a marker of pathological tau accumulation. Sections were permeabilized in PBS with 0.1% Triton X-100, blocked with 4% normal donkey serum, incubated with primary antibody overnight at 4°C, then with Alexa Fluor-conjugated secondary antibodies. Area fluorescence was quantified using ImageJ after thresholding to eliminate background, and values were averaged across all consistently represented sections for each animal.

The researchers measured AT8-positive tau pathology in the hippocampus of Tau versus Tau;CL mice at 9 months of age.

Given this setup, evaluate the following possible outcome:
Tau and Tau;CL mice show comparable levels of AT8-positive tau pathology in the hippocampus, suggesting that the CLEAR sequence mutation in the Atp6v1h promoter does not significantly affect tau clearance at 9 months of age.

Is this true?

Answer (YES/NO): NO